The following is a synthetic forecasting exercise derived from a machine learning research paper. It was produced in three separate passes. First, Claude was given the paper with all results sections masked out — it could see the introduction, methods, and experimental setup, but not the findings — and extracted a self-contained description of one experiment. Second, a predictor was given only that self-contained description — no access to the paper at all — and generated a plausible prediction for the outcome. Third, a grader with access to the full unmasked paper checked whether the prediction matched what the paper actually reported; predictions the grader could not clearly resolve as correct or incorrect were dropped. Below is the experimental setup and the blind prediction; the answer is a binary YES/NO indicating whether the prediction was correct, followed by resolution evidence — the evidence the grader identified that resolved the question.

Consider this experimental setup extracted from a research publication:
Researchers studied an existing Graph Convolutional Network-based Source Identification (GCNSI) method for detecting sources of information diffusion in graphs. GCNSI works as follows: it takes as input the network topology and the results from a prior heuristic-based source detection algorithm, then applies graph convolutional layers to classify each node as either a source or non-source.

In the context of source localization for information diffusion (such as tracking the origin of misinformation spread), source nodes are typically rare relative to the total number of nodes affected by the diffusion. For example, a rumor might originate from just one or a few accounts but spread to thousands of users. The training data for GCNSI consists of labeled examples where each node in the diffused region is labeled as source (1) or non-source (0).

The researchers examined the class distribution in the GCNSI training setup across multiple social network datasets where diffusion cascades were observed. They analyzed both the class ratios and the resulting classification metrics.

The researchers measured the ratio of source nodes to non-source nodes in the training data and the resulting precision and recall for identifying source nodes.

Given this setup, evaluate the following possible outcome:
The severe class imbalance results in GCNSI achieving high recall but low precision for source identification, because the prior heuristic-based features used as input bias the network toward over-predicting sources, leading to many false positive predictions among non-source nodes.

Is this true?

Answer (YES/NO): NO